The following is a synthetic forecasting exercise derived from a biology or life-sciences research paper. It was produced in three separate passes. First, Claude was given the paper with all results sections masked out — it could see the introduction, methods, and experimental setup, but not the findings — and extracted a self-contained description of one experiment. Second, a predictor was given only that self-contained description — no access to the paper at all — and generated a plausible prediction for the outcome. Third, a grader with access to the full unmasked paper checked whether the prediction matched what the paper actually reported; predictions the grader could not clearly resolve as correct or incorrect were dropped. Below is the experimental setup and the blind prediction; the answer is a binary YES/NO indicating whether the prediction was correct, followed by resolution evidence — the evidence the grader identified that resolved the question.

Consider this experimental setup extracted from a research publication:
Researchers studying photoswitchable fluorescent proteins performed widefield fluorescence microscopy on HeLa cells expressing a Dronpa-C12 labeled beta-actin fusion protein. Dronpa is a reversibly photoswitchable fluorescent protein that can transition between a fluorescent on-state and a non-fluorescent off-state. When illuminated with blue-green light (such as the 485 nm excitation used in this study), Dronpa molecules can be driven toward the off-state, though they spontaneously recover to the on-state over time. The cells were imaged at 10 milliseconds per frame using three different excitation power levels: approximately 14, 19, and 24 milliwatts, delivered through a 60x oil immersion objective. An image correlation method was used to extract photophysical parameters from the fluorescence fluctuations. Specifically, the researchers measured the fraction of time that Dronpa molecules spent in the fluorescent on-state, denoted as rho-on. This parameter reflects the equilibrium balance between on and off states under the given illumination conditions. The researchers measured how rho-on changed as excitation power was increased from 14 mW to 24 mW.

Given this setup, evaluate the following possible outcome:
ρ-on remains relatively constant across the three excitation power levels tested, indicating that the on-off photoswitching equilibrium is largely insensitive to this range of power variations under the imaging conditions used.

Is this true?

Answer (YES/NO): NO